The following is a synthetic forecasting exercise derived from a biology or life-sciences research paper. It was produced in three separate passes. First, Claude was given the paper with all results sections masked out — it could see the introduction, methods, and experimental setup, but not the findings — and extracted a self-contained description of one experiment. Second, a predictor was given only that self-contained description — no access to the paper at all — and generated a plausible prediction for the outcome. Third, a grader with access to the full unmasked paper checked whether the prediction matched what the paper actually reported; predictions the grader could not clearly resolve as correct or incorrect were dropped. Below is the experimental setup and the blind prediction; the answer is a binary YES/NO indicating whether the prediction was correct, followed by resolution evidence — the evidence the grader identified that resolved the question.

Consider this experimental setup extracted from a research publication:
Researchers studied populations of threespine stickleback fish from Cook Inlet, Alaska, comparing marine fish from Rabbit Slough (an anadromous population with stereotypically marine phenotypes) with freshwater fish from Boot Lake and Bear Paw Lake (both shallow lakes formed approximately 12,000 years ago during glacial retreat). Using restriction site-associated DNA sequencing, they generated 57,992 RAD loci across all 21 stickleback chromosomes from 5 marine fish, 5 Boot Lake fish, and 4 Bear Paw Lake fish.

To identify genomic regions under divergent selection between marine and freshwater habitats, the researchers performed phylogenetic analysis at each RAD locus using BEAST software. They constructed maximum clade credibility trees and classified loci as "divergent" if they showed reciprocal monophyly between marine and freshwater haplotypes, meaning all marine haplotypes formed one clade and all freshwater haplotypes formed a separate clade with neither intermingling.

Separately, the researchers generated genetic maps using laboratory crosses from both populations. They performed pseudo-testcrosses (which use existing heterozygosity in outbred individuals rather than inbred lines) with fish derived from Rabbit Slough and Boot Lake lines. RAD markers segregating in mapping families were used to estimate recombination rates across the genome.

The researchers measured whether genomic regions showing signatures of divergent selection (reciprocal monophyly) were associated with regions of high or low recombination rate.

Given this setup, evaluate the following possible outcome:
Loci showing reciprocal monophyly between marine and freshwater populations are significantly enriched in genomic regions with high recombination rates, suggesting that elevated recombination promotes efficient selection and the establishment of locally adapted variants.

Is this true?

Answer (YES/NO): NO